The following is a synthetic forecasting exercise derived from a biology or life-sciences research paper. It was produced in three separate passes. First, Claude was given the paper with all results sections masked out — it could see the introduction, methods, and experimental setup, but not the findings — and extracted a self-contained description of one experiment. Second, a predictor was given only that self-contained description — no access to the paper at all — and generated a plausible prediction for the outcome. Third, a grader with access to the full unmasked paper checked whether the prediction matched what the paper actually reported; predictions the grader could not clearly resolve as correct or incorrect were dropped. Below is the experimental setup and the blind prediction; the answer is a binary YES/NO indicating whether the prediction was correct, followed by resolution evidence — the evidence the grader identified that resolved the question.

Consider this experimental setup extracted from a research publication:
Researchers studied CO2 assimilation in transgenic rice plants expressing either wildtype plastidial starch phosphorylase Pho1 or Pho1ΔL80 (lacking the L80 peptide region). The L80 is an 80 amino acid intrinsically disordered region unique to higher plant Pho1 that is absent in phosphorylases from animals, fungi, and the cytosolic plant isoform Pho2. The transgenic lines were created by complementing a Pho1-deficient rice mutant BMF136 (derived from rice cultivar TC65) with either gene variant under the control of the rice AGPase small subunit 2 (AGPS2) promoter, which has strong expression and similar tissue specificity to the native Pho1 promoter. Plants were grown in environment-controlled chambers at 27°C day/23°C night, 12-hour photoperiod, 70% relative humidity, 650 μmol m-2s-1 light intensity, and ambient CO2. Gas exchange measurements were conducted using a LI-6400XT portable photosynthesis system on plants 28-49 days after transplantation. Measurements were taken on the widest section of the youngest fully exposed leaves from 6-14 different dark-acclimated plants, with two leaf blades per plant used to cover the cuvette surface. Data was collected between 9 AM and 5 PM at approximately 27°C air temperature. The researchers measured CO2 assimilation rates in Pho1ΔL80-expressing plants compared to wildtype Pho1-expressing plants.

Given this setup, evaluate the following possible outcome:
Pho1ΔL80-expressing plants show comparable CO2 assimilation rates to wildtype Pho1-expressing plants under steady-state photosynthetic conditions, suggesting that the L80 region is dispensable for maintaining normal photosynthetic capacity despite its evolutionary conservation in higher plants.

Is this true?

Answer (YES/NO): NO